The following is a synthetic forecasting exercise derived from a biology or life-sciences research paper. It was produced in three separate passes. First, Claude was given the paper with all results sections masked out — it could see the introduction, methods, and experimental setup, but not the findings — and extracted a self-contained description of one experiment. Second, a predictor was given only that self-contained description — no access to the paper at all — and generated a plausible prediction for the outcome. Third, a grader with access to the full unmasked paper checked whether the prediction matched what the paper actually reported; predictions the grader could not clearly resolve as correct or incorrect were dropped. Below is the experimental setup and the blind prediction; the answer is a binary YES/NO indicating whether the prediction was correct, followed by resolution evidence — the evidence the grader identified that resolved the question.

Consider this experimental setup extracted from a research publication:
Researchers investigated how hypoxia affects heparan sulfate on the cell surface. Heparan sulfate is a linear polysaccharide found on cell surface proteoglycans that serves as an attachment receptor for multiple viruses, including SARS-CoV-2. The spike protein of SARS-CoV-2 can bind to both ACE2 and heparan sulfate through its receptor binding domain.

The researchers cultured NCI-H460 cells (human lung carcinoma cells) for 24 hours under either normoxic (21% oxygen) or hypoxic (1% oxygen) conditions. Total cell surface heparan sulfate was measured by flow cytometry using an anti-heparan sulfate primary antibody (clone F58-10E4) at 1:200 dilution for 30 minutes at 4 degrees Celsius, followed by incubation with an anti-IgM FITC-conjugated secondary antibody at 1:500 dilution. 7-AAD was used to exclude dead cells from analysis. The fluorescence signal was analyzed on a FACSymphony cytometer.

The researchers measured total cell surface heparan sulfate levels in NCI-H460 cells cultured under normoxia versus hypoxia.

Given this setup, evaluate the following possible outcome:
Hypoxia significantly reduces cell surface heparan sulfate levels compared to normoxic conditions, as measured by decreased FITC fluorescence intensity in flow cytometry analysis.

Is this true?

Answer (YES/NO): YES